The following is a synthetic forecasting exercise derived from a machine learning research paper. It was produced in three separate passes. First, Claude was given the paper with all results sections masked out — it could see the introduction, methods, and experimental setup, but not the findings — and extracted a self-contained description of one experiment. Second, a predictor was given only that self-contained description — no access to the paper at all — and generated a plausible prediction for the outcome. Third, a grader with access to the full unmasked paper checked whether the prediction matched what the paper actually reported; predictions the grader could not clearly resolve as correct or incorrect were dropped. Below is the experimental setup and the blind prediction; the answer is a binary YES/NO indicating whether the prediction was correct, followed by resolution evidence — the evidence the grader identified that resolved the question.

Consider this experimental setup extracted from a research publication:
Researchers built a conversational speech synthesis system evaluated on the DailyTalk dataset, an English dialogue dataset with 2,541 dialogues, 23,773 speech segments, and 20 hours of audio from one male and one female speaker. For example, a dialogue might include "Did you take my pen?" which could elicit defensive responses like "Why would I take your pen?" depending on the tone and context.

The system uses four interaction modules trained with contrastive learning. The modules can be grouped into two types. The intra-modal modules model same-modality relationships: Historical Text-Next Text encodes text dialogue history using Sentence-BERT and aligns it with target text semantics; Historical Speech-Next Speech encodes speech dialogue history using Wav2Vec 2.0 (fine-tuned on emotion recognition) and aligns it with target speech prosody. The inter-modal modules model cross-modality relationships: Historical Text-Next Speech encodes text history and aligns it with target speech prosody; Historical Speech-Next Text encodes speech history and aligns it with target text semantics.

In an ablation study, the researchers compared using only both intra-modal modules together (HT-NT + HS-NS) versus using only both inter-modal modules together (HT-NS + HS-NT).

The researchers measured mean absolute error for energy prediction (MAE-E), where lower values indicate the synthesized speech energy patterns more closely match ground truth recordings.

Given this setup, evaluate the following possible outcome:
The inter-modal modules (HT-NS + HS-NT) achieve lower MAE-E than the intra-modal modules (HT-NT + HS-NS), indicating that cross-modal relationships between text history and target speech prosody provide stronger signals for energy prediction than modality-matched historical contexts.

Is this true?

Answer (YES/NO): YES